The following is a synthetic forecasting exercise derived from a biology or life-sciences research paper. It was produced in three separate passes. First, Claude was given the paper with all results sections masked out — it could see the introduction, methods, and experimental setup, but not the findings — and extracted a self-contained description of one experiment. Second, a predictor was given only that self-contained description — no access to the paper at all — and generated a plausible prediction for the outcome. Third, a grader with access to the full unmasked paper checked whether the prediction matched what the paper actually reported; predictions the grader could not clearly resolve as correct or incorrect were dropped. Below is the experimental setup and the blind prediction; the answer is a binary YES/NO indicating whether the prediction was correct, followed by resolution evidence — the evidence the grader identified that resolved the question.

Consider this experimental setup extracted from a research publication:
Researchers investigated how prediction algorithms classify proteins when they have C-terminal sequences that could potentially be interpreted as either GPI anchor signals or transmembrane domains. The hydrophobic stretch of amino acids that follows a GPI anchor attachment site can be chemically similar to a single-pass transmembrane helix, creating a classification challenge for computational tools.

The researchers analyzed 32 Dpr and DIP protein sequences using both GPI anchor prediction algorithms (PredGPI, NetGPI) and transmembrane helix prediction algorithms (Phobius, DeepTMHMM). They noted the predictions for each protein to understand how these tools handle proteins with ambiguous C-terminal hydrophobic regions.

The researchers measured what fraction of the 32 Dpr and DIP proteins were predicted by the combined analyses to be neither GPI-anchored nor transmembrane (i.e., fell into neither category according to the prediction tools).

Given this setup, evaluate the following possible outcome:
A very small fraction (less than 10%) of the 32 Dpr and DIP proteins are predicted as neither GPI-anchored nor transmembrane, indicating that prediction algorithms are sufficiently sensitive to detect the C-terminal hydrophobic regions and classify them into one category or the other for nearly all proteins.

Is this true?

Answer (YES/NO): NO